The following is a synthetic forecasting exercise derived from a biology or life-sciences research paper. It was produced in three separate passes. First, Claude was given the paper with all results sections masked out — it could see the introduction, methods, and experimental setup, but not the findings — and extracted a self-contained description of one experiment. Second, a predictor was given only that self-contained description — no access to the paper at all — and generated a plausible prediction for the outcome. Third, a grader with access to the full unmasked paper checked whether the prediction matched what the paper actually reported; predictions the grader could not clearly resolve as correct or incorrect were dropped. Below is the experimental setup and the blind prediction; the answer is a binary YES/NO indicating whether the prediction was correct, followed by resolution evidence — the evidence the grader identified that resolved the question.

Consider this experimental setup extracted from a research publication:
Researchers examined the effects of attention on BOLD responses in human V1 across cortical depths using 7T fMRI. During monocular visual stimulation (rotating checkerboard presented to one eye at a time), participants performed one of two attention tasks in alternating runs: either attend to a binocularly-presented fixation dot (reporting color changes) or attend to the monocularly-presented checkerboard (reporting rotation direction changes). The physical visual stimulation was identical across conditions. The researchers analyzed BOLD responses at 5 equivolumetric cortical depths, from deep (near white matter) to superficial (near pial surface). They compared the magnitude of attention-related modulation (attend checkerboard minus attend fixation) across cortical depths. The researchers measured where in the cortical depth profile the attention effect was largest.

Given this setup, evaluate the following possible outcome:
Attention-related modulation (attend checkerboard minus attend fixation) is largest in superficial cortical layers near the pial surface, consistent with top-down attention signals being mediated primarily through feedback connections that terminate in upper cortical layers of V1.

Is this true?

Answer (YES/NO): YES